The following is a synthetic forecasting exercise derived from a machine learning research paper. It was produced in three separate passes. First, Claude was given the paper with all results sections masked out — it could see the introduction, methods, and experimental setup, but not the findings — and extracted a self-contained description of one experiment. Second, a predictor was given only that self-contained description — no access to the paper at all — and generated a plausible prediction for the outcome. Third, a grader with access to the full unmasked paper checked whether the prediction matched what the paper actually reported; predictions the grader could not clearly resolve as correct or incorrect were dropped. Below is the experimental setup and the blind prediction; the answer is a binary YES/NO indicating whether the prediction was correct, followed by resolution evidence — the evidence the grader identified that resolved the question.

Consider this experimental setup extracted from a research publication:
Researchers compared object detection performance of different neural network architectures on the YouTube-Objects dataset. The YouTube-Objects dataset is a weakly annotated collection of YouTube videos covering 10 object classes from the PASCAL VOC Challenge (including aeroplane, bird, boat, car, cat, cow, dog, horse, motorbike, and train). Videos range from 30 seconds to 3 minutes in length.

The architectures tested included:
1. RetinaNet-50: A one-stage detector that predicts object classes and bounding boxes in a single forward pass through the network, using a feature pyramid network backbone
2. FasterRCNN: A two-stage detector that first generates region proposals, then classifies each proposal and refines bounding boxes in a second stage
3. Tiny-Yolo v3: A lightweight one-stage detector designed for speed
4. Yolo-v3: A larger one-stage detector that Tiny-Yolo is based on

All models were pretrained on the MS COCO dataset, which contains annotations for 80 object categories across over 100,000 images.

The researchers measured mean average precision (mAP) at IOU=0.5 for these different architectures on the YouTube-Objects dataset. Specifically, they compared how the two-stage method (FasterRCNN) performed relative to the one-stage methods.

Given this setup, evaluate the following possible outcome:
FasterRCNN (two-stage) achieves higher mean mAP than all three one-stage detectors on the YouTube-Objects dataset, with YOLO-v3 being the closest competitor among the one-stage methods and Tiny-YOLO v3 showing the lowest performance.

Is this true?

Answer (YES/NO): NO